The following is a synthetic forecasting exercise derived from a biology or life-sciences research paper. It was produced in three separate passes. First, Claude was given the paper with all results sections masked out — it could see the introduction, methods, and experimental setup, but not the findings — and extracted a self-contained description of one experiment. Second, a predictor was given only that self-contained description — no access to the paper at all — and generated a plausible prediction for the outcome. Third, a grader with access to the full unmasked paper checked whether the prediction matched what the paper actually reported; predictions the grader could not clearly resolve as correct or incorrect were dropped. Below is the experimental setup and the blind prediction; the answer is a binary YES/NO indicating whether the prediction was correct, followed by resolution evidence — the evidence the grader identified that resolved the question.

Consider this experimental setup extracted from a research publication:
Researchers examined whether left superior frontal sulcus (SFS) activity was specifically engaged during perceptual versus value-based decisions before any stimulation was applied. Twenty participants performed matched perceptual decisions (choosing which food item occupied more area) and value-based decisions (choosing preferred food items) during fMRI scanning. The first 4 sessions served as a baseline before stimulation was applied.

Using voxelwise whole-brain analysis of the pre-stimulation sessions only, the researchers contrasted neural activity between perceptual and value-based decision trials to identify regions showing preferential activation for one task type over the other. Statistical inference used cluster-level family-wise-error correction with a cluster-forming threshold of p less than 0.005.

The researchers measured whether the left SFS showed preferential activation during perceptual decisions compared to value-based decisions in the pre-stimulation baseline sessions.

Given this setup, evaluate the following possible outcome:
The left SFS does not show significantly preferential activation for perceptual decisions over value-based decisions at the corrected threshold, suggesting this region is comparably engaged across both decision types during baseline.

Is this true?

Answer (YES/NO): NO